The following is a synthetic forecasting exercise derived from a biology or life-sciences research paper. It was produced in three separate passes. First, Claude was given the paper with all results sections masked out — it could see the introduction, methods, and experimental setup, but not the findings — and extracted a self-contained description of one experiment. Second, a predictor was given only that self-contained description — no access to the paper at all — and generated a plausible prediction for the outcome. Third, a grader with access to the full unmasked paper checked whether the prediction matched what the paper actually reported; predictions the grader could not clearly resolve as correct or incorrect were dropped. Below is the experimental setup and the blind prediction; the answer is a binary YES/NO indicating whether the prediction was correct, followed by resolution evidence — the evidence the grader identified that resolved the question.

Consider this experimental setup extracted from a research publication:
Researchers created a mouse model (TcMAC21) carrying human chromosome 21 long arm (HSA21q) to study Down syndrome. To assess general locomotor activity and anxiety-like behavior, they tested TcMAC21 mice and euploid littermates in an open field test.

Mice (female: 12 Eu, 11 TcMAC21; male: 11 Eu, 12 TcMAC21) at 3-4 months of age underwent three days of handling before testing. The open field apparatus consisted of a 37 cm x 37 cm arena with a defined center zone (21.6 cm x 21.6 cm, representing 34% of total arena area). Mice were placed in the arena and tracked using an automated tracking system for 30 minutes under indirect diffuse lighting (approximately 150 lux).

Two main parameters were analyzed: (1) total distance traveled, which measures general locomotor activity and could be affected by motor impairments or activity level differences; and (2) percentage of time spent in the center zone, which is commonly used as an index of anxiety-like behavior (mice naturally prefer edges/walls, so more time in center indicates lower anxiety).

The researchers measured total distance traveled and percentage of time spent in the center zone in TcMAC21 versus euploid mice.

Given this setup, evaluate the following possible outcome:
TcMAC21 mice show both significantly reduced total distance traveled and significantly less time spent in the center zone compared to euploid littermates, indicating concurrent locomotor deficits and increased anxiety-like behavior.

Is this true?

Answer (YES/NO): NO